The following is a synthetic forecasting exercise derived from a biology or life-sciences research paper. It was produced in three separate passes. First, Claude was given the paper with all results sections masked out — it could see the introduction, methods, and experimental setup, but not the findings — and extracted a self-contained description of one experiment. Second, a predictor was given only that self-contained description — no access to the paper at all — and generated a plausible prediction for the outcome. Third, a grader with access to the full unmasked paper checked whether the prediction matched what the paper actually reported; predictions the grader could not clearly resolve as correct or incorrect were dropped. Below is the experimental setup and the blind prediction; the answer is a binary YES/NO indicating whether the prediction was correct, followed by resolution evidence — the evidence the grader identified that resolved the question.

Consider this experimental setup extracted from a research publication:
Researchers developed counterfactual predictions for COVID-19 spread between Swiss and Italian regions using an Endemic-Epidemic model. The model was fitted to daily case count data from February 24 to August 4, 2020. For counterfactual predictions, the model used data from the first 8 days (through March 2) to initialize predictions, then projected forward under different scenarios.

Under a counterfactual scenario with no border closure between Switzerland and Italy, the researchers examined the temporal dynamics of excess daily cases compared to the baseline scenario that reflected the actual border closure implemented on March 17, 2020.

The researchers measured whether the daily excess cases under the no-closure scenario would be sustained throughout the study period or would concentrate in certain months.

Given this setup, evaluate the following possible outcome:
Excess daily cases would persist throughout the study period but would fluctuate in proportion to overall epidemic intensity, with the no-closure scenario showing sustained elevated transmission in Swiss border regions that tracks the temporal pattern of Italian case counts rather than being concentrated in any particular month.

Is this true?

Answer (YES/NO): NO